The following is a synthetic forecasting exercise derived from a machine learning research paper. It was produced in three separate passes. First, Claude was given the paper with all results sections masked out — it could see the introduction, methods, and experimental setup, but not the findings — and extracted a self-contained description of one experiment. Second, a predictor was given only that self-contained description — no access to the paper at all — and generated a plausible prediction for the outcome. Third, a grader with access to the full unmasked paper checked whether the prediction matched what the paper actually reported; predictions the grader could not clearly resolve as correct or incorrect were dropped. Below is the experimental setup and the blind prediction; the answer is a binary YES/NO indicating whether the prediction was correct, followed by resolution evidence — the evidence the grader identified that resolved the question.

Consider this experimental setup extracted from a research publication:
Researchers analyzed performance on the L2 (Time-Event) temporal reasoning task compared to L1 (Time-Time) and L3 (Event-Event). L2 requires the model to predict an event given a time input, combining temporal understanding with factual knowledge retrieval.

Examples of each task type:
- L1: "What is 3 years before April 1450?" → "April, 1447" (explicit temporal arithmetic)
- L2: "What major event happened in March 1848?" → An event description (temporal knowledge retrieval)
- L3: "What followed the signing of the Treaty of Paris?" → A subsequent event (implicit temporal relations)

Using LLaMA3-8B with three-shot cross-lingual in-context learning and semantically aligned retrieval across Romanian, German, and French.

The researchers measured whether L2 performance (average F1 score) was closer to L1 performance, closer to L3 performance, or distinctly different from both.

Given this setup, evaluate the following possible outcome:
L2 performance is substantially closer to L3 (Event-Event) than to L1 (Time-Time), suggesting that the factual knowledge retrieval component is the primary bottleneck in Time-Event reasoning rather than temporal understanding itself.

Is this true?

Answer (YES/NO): YES